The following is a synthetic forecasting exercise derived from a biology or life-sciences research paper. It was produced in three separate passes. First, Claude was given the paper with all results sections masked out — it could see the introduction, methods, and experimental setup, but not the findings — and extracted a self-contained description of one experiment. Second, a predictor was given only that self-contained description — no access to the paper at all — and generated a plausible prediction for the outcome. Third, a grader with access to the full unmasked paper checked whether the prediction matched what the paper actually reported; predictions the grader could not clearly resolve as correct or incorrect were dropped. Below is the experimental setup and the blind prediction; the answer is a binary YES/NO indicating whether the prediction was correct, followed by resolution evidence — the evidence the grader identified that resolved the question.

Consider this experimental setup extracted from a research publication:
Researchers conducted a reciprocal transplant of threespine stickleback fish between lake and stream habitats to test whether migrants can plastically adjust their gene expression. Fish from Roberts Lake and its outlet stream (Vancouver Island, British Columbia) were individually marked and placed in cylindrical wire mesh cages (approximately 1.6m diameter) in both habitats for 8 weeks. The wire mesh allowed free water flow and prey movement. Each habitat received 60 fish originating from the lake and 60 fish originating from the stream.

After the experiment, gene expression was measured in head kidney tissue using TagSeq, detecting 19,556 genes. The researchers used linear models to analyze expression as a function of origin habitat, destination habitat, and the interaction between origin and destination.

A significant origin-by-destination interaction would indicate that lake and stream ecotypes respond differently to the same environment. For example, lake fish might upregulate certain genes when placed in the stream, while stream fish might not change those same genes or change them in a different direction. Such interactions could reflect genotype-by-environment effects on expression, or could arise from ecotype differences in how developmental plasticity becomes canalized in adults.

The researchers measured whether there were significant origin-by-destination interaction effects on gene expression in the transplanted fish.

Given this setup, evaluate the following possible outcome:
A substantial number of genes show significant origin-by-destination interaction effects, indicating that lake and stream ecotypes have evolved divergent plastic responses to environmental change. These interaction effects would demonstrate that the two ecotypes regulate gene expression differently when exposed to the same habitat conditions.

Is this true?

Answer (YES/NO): NO